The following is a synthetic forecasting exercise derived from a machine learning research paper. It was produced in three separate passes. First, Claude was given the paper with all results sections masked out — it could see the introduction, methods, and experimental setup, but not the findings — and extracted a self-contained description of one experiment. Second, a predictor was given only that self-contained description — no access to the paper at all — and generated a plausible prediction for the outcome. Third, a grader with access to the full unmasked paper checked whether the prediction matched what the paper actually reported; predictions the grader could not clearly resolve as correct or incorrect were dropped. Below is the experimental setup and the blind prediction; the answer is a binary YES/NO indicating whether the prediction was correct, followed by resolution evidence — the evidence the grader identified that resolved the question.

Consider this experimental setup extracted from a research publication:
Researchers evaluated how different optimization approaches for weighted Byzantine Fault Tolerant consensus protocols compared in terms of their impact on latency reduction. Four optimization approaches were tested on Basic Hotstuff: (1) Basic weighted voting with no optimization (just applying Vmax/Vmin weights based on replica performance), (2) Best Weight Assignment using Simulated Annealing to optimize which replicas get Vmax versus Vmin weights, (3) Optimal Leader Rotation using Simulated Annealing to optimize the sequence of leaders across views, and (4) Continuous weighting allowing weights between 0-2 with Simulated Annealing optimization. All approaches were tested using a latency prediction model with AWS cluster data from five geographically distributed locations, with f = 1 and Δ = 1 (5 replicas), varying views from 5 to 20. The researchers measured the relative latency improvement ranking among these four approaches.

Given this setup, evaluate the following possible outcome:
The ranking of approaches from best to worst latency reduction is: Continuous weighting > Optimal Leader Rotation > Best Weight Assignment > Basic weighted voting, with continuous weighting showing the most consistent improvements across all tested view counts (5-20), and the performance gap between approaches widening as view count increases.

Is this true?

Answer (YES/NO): NO